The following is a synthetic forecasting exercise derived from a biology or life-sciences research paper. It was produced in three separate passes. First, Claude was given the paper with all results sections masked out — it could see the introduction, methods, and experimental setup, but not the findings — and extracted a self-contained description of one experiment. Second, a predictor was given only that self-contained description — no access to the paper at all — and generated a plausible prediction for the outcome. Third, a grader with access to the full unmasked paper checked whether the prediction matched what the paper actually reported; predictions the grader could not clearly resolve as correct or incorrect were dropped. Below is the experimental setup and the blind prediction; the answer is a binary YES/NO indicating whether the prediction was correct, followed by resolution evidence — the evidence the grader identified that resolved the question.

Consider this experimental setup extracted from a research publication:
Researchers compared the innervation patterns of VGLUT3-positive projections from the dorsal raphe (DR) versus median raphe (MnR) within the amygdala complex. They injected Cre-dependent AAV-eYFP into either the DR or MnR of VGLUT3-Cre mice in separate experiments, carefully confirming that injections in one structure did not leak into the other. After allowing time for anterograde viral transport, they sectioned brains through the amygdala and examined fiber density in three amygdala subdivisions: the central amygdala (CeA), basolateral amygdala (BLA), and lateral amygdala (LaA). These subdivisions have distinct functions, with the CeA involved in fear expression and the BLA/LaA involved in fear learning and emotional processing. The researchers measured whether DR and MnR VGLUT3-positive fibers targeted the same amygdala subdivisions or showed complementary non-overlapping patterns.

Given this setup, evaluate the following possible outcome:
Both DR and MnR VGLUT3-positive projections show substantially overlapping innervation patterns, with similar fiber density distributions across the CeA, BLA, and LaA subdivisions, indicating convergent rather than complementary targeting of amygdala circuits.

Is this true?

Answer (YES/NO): NO